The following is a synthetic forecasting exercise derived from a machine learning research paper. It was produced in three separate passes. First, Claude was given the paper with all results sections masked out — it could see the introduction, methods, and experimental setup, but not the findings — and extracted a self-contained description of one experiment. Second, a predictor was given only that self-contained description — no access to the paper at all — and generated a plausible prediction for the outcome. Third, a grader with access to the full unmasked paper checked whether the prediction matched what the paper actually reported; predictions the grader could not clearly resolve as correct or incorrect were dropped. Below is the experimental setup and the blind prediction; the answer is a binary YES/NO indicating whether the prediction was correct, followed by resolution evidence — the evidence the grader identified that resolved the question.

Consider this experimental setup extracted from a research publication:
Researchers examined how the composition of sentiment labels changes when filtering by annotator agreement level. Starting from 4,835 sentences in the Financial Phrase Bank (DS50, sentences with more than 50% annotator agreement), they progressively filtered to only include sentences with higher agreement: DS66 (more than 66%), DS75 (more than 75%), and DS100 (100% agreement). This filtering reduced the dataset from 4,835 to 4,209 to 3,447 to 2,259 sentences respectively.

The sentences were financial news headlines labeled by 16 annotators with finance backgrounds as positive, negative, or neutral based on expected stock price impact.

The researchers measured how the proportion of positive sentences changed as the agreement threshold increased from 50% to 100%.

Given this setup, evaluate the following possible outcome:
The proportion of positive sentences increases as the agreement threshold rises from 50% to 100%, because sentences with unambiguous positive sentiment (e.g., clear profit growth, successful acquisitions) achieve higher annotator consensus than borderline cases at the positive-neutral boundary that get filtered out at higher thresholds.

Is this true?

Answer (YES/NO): NO